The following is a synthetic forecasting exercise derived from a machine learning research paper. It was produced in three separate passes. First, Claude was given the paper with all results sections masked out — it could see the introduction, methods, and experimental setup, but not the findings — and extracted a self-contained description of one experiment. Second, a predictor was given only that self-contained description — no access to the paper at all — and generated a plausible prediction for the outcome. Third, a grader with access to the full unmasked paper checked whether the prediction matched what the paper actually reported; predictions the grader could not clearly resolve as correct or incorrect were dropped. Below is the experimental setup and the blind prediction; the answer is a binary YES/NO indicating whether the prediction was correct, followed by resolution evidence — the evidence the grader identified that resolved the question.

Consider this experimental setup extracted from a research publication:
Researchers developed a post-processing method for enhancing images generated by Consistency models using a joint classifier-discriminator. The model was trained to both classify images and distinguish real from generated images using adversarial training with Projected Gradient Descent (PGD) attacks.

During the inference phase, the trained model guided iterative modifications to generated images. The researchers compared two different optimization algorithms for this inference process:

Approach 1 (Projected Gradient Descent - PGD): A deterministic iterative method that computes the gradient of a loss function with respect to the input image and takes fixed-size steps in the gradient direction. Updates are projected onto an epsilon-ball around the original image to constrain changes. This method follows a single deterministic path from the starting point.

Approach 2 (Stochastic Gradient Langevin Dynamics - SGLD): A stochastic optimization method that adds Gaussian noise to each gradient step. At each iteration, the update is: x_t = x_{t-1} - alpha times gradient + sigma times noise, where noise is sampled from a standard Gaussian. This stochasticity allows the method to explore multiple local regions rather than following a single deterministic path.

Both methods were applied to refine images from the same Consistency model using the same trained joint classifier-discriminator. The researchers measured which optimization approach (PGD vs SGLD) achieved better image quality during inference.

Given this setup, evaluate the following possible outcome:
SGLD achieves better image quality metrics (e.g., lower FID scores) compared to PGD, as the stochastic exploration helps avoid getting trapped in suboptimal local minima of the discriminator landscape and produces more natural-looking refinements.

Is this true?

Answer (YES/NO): YES